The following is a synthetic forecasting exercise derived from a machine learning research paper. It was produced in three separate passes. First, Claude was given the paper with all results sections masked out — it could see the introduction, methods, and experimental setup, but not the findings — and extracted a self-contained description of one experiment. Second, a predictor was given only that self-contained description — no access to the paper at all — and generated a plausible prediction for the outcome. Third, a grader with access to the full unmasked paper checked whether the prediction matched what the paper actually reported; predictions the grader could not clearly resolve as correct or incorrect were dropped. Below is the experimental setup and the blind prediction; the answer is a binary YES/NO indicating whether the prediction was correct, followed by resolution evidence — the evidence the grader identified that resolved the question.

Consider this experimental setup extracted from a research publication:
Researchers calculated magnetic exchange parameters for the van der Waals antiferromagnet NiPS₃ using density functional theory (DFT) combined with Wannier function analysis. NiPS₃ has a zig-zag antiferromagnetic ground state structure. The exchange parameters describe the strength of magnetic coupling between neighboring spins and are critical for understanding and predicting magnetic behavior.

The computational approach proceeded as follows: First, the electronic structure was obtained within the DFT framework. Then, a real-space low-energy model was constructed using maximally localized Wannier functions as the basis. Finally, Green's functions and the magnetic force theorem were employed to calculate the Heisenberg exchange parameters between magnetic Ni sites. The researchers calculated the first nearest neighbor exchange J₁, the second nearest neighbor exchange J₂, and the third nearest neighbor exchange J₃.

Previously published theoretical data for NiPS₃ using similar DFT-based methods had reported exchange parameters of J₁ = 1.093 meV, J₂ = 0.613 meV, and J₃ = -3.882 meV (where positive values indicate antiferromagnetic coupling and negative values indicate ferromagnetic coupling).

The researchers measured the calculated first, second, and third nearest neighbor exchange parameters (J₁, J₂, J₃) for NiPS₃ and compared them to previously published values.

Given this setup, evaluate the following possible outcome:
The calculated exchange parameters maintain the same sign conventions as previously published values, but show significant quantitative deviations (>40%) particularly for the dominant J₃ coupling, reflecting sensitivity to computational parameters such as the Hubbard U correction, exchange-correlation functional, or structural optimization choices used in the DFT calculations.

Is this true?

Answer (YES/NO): NO